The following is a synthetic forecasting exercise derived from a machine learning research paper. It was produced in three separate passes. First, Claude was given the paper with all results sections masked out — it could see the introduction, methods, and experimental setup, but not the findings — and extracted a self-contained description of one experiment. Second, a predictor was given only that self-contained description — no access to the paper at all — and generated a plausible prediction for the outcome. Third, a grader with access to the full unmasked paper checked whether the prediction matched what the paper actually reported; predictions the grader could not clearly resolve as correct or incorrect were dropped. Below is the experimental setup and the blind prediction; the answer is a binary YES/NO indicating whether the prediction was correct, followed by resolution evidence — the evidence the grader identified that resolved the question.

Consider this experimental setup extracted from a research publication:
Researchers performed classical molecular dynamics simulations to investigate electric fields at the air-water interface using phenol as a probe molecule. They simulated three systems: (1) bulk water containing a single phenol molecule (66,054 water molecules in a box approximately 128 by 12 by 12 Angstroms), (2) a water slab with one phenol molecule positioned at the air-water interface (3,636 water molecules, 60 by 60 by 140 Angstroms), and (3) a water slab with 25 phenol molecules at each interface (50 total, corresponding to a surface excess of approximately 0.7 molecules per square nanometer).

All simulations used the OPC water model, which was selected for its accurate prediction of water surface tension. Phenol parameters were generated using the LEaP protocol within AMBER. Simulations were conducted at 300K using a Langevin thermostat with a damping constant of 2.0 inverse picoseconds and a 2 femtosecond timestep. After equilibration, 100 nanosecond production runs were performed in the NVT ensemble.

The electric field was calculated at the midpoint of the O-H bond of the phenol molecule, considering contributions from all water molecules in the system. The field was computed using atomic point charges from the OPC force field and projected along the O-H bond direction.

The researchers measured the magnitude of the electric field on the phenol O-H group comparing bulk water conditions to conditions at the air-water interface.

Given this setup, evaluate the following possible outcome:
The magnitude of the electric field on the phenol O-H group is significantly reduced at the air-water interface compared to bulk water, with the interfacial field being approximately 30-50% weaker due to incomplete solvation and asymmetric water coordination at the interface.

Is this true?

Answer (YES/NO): NO